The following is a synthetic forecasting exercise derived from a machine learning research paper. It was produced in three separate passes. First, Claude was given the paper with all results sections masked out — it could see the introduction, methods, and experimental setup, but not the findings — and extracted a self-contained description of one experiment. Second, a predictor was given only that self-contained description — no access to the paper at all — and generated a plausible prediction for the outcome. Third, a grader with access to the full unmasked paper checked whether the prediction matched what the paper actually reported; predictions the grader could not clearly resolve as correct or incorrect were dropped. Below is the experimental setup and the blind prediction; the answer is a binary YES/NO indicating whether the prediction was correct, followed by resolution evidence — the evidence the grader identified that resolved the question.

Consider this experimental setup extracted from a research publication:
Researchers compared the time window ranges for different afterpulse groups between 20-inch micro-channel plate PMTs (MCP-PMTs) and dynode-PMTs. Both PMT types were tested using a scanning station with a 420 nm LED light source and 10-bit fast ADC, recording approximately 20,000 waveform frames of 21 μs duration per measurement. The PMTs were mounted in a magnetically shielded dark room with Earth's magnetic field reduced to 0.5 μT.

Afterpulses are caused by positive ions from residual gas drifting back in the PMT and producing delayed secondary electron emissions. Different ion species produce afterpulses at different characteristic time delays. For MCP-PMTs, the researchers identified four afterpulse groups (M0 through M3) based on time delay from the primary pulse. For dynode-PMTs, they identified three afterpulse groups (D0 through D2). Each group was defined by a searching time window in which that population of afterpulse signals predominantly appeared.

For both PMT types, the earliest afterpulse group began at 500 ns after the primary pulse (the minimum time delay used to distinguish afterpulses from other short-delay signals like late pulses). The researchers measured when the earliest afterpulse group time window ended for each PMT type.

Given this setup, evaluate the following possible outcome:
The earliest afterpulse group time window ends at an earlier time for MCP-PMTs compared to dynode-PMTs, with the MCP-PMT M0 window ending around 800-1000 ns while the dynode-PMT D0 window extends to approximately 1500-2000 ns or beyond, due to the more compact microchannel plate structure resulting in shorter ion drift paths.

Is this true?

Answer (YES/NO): NO